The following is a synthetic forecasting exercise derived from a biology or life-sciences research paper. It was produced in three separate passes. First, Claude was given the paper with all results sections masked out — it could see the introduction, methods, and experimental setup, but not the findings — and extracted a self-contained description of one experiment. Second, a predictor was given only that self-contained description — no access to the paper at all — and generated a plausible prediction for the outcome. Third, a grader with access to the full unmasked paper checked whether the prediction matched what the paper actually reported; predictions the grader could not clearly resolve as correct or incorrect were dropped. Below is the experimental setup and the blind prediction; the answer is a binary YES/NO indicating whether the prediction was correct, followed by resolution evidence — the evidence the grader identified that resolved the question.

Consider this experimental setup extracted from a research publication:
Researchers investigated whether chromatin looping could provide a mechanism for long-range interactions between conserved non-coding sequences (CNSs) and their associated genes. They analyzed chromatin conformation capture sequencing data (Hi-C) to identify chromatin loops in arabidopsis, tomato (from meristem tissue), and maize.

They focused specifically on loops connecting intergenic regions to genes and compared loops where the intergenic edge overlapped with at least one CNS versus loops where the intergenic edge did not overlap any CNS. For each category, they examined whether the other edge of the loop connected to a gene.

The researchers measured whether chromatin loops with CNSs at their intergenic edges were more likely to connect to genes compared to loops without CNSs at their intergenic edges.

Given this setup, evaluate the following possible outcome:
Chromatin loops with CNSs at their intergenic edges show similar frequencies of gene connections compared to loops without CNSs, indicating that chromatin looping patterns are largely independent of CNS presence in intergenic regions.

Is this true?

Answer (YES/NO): NO